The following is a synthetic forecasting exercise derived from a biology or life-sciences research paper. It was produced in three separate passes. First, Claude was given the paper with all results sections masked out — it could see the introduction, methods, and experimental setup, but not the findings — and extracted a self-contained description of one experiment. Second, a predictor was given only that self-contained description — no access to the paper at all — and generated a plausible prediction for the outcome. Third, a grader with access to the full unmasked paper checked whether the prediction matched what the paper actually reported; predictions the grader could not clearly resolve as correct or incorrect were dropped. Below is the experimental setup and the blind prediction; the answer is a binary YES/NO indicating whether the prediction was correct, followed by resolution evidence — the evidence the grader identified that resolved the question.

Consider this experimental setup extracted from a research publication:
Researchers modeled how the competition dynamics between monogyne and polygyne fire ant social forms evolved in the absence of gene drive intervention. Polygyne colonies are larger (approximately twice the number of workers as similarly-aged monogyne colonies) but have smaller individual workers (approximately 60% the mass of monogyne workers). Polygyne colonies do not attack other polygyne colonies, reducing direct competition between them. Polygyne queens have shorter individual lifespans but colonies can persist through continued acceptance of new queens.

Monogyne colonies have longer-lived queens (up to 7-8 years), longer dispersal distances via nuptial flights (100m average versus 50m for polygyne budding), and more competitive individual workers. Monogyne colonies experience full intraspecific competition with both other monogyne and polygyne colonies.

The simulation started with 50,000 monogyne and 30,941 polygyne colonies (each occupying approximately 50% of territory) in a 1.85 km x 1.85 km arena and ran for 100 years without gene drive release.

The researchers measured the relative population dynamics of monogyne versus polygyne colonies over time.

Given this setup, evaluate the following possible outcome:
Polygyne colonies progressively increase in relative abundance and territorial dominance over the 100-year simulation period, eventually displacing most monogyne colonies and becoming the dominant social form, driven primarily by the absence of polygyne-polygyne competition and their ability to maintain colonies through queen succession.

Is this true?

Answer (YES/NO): YES